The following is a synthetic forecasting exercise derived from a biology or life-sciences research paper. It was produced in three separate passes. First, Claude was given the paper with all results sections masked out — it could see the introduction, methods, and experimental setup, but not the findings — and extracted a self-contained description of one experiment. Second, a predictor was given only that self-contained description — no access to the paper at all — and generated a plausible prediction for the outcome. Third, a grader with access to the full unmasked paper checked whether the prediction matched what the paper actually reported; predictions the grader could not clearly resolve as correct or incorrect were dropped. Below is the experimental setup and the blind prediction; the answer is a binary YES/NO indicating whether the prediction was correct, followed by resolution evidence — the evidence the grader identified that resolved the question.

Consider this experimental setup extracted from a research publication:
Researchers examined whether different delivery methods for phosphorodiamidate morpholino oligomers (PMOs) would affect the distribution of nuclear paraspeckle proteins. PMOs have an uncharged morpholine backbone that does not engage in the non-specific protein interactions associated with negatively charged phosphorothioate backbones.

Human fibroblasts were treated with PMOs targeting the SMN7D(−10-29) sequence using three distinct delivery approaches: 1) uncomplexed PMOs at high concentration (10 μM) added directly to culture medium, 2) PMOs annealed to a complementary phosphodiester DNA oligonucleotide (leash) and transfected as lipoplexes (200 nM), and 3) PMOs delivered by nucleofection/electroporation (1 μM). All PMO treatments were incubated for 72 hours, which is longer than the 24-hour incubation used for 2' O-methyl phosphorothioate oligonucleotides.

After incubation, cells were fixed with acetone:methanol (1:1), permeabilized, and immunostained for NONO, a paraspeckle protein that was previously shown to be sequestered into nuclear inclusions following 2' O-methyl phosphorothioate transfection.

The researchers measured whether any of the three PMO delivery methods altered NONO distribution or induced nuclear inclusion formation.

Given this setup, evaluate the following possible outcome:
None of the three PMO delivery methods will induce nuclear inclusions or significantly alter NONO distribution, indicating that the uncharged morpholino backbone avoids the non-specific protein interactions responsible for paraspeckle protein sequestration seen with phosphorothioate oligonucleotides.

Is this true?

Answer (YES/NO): YES